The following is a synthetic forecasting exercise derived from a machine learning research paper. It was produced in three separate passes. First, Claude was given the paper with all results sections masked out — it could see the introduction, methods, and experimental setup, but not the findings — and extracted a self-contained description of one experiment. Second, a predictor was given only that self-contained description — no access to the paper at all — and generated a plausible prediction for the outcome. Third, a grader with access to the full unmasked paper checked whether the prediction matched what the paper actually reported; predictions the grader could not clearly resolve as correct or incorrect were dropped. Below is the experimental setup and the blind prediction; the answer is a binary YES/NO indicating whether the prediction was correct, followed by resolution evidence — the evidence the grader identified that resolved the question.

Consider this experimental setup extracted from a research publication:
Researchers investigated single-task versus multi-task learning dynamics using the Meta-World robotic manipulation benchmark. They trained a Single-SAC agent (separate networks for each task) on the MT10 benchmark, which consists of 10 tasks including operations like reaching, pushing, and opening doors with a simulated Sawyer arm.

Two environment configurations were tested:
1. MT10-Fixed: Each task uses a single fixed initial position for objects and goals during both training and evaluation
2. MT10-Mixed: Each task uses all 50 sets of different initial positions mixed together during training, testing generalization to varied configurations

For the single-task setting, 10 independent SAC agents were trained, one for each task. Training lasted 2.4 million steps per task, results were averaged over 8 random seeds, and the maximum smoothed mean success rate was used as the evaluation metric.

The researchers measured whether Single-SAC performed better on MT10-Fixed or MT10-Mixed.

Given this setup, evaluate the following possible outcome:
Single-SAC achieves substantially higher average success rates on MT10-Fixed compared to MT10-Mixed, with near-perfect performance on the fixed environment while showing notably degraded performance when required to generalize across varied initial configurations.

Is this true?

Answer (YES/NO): NO